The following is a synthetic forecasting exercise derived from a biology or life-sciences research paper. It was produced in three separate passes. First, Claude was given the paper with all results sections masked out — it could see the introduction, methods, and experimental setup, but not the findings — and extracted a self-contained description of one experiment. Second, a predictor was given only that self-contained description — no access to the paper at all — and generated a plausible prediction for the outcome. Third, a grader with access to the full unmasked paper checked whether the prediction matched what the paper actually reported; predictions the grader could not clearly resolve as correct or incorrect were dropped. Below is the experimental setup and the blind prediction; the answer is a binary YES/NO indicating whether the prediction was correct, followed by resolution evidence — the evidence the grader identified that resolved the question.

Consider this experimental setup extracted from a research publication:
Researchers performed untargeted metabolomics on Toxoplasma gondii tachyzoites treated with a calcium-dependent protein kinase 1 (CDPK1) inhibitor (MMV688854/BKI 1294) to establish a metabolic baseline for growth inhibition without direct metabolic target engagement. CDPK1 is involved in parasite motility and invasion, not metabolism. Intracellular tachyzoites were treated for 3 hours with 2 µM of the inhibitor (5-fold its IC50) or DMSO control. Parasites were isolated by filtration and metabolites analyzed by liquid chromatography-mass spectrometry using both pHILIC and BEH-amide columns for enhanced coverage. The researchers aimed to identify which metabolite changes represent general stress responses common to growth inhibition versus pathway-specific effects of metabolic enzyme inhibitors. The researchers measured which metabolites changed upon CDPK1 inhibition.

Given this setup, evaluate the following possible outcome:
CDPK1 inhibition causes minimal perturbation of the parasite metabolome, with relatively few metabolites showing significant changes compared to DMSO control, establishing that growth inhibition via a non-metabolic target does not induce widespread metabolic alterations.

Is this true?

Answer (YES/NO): NO